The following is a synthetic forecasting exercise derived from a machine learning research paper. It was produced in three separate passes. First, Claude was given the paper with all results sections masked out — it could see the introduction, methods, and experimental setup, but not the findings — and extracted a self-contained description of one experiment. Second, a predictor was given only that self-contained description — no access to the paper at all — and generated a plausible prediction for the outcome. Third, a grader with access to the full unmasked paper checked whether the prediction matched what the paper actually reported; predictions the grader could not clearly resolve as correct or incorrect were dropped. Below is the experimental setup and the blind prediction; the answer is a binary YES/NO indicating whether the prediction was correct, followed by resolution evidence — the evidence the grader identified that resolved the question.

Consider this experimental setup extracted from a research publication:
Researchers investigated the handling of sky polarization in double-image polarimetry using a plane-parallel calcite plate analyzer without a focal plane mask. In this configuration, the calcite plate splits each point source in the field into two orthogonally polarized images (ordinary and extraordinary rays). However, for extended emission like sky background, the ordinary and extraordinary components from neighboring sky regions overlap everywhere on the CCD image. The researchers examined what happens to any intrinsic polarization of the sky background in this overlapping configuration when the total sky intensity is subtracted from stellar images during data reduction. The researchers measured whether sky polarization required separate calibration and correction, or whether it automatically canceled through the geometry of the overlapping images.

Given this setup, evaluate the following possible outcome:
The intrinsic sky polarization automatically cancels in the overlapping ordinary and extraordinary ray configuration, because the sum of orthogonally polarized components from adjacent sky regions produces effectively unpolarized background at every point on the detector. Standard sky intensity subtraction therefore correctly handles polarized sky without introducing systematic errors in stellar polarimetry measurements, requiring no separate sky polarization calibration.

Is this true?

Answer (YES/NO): YES